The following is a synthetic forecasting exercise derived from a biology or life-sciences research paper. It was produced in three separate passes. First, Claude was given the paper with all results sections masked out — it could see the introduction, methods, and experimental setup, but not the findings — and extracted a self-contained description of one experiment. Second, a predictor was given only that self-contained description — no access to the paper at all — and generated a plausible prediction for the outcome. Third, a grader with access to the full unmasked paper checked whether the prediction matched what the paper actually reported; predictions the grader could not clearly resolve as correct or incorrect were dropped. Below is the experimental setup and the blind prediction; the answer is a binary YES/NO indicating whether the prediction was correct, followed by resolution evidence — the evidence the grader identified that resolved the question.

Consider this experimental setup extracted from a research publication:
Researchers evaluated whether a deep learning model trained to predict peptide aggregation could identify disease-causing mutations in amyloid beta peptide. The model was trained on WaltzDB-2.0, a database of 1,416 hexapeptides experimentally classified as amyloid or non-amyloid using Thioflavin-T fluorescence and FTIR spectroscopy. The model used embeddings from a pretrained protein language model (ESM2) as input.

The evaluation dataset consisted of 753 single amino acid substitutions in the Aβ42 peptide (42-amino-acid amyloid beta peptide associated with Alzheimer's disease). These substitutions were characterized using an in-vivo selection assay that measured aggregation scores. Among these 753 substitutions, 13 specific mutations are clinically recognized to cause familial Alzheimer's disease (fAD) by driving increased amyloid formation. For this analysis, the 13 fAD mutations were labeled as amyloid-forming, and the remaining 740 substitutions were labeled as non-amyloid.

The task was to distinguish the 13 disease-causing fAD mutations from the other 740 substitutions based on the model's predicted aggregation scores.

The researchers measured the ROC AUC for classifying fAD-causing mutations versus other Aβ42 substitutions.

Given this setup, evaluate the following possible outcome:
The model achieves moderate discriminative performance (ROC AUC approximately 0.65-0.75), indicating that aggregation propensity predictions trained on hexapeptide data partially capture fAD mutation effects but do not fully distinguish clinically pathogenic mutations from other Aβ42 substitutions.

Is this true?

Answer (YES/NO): NO